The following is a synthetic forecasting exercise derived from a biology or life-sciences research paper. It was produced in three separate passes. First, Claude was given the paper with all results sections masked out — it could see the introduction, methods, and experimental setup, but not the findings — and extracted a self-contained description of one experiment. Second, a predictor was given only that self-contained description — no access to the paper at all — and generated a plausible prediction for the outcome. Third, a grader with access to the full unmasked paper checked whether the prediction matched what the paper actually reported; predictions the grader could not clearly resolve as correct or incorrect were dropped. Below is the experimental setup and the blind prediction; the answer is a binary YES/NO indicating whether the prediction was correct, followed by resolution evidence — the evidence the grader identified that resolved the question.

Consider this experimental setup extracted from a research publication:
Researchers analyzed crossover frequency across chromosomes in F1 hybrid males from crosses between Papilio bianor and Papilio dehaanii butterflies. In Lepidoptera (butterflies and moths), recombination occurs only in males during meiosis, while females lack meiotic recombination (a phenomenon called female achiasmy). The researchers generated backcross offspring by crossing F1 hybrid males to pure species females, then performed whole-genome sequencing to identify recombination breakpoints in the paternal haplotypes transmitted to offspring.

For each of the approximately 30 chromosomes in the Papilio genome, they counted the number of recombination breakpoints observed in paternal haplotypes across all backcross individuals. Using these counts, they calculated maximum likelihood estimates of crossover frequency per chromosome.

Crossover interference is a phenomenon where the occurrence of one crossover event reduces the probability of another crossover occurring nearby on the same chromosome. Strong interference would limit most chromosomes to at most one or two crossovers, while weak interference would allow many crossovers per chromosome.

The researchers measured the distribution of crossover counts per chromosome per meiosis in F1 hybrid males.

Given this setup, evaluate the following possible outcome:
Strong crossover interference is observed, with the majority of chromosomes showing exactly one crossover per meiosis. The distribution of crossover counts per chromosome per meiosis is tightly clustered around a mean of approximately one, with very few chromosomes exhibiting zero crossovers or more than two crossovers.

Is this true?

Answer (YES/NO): NO